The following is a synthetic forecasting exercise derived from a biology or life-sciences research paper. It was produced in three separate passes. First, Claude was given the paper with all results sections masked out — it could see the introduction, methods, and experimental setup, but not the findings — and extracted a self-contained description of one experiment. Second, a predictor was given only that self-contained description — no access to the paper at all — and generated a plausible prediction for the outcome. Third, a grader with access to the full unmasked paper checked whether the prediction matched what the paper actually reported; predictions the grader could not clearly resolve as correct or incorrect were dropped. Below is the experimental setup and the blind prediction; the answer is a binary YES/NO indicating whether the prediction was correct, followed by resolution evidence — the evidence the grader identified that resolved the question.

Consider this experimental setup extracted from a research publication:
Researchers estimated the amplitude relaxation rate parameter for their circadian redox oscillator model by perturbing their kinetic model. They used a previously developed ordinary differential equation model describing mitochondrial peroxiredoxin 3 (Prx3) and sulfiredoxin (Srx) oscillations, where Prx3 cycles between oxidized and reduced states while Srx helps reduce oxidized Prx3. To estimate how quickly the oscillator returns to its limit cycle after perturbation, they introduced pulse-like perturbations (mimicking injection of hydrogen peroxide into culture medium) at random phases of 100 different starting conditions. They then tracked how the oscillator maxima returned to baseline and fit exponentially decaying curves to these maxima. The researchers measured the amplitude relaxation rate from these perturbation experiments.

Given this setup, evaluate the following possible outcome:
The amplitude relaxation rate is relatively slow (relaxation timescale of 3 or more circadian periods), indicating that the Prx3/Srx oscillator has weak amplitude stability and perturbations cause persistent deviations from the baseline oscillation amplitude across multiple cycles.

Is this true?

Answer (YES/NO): NO